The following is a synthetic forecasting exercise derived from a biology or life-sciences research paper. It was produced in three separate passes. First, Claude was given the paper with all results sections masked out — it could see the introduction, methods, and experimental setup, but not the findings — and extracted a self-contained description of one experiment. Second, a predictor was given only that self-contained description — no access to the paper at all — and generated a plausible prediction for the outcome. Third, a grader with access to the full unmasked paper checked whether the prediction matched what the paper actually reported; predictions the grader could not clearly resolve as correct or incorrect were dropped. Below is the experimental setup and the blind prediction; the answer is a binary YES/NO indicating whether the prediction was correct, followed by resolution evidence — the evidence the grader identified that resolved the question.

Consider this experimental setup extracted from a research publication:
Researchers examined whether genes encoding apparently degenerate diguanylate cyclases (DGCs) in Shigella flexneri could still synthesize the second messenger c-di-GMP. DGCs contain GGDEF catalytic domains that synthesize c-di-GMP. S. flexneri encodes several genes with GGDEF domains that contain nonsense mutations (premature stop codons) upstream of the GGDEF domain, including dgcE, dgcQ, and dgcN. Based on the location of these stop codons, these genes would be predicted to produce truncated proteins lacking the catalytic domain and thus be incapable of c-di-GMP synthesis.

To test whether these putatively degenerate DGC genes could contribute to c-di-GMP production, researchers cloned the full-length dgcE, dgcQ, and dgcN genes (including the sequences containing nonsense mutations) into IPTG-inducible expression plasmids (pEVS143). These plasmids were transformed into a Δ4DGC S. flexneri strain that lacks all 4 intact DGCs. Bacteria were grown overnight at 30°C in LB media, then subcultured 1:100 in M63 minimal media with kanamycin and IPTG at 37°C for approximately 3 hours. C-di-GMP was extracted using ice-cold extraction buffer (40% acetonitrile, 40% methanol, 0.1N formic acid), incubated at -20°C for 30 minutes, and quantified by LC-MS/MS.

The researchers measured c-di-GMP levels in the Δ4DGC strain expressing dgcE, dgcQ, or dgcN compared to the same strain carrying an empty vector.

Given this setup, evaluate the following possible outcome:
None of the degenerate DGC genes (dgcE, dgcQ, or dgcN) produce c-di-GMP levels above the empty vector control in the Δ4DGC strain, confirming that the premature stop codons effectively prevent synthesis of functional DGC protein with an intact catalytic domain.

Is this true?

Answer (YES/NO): NO